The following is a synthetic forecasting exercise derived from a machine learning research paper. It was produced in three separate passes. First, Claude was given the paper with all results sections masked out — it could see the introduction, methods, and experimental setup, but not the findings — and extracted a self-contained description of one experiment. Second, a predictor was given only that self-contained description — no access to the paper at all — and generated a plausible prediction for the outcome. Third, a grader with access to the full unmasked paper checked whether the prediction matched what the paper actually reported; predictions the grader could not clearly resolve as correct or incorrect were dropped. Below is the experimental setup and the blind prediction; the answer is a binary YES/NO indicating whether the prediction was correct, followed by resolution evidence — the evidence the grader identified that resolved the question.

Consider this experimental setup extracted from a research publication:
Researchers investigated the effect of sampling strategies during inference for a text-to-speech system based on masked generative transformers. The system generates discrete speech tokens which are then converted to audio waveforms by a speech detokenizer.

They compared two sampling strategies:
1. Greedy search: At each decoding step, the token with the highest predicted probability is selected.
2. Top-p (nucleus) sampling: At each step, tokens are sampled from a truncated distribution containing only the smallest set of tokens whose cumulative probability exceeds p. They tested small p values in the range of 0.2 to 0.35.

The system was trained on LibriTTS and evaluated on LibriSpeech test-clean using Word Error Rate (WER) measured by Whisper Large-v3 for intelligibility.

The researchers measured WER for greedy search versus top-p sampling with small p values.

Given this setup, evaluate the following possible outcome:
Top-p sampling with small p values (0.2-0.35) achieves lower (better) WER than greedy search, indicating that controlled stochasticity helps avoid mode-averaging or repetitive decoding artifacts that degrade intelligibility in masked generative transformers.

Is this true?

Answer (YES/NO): YES